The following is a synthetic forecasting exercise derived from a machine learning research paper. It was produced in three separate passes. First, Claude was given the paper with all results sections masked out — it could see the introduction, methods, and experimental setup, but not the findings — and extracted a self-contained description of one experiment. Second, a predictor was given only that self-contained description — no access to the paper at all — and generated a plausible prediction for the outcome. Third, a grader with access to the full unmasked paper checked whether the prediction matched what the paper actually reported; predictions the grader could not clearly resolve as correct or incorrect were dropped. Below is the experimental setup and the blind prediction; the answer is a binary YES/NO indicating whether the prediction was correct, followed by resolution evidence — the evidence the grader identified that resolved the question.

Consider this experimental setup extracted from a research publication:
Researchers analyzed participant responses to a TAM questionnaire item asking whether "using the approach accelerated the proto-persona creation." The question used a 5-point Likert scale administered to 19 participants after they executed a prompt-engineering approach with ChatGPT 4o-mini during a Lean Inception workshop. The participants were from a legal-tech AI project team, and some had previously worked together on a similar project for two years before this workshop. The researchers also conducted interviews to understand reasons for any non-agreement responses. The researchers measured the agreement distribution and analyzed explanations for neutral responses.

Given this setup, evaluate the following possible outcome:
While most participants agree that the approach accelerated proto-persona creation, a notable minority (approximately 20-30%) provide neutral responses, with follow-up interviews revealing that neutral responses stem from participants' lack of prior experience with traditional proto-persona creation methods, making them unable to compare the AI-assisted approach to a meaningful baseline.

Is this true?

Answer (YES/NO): NO